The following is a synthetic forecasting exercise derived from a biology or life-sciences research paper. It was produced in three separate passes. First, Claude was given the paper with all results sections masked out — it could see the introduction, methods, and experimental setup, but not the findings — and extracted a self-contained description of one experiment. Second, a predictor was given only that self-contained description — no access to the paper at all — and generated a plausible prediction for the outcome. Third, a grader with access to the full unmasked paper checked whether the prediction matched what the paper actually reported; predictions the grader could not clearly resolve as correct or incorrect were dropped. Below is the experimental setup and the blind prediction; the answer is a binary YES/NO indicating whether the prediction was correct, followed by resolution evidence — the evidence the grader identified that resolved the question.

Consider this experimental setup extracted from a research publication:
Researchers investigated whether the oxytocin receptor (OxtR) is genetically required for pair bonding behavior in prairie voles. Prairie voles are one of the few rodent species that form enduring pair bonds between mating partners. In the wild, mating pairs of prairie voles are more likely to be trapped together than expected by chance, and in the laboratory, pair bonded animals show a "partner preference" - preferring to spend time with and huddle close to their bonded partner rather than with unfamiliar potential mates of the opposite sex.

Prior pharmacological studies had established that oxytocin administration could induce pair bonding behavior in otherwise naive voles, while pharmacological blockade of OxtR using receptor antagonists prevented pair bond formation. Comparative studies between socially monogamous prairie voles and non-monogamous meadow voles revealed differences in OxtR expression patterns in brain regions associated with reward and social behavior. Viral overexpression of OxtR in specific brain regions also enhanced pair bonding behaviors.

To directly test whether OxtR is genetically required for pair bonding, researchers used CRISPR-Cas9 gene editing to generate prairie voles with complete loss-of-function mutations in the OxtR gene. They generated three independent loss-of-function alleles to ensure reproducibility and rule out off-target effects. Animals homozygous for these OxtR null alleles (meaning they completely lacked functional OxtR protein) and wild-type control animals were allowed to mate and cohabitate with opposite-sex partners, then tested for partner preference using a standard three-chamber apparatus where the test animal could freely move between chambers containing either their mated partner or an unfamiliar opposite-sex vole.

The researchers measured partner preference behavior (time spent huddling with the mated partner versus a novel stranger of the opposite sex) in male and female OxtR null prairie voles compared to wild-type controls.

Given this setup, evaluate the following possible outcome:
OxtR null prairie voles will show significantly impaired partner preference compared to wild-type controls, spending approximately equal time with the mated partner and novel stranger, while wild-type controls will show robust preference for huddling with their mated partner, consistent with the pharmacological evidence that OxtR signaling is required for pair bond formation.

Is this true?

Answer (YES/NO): NO